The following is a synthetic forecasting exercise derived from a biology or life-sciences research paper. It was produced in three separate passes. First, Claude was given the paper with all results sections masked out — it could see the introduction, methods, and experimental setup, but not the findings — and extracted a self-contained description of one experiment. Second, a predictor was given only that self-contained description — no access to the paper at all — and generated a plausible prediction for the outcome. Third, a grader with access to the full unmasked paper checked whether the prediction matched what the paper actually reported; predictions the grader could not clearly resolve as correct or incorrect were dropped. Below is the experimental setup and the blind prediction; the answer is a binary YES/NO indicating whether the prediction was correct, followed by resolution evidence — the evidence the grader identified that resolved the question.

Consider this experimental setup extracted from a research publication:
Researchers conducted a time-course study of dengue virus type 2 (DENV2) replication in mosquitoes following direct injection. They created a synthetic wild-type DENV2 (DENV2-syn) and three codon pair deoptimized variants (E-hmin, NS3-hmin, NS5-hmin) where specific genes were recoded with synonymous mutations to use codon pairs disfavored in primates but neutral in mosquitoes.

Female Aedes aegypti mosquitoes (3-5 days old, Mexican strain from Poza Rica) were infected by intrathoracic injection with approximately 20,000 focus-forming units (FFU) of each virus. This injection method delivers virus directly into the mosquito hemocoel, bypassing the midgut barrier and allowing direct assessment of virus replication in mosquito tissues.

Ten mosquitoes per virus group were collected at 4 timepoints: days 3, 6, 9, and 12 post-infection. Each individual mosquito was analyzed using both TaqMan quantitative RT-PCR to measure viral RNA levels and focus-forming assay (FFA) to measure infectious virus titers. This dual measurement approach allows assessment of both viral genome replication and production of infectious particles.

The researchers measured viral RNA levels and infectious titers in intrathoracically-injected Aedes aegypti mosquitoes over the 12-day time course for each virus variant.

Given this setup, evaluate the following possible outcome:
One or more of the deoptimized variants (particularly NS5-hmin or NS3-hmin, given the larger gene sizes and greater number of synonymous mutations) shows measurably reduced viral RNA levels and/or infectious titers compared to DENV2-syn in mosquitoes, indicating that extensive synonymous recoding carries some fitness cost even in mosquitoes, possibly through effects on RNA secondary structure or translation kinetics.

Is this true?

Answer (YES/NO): YES